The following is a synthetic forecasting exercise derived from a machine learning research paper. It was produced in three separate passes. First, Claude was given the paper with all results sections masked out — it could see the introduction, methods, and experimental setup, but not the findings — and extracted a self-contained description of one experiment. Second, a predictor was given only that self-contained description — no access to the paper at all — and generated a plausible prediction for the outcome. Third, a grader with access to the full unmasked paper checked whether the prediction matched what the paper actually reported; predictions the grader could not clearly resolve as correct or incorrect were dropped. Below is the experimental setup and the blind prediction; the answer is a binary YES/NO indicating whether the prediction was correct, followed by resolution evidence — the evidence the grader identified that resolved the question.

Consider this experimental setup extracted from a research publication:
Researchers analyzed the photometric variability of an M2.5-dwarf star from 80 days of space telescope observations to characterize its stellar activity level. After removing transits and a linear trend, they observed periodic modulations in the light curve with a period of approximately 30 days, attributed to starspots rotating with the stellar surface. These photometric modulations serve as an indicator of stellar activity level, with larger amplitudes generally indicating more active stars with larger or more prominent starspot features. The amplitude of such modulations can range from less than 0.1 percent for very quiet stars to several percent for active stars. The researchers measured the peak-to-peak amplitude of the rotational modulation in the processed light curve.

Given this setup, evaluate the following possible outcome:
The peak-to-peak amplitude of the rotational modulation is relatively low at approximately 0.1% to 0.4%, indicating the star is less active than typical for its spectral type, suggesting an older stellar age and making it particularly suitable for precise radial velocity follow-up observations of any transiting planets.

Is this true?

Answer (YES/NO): NO